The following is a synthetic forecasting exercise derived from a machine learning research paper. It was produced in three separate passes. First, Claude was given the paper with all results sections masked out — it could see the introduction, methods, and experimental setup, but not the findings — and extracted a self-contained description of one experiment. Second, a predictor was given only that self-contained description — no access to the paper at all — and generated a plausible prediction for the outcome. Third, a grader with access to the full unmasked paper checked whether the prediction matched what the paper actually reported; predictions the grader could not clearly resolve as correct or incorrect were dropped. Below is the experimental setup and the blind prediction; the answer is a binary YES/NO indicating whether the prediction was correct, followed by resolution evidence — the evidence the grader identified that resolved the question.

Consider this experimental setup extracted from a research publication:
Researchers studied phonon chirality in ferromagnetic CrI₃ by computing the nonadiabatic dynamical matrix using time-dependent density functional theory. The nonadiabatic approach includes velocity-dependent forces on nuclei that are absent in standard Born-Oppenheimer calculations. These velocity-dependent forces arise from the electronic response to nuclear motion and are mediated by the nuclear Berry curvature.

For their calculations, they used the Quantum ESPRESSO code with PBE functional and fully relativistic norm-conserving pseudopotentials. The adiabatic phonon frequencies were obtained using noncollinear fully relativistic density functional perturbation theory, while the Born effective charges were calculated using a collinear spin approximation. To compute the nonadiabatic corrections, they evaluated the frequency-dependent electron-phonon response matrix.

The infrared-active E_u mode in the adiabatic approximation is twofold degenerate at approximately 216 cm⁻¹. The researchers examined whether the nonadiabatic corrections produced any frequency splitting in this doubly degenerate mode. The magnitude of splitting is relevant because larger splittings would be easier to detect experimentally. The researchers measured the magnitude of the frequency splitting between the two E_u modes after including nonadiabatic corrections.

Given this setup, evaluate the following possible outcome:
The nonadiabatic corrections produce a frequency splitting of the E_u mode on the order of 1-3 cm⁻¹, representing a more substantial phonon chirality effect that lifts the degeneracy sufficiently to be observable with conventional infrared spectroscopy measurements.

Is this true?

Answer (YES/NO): NO